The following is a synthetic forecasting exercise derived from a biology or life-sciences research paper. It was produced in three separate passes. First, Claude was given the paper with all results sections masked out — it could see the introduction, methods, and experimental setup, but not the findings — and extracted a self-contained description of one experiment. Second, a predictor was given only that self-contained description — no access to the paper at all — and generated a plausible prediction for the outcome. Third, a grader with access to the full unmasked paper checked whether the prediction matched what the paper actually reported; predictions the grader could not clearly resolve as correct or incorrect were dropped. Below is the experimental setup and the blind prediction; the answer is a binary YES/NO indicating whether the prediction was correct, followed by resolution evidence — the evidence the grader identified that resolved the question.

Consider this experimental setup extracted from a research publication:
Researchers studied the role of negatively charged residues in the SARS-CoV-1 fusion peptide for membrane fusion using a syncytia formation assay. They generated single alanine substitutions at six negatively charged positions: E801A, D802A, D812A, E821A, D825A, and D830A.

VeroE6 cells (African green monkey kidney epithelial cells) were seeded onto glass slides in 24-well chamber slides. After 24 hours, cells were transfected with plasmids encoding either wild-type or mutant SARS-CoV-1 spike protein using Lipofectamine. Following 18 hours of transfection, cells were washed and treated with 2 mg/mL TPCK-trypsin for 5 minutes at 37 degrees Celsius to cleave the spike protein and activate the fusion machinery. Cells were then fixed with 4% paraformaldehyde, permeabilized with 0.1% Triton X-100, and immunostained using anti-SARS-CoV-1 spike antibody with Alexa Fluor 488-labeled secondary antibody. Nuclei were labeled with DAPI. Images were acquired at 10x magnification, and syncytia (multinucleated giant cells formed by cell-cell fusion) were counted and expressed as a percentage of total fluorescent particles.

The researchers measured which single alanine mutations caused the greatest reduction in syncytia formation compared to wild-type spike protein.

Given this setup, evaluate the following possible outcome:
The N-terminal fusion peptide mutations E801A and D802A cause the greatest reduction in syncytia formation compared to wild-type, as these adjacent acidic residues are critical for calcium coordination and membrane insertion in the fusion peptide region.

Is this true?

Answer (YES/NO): NO